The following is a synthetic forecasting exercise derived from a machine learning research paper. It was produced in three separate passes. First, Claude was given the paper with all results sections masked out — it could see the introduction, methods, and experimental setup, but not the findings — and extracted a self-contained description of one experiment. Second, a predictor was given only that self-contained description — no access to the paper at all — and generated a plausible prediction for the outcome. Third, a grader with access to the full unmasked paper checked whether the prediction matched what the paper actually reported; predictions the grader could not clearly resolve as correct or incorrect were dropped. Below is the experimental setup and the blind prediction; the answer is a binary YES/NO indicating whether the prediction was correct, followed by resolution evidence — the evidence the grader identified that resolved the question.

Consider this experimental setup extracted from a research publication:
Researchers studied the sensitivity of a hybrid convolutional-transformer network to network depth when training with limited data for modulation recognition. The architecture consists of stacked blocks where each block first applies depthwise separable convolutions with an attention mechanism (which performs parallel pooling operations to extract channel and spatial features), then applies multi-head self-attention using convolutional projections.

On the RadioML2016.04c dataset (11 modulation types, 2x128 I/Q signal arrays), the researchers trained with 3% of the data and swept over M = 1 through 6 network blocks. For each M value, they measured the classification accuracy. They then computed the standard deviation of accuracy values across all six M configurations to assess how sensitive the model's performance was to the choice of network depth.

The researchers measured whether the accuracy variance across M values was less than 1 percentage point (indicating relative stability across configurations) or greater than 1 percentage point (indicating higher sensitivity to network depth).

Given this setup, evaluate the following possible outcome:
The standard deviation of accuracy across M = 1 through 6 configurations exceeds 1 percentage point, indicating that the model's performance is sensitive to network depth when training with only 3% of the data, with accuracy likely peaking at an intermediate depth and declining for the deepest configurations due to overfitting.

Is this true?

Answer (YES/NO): NO